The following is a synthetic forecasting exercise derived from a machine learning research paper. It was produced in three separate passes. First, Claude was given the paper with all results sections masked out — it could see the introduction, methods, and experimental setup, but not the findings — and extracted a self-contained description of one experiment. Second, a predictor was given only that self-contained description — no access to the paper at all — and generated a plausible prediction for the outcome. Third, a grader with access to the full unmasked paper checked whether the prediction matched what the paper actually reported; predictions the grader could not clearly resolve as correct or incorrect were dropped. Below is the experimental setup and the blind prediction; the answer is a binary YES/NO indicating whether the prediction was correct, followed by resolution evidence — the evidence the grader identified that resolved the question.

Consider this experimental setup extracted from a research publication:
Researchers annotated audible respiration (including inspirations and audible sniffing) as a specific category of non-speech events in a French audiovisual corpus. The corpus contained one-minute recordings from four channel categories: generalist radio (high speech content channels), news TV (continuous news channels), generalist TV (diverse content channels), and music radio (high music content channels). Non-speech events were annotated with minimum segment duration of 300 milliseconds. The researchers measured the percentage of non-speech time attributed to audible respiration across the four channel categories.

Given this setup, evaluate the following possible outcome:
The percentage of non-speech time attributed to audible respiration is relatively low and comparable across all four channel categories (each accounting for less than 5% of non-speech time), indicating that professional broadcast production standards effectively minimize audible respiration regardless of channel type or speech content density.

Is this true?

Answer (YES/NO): NO